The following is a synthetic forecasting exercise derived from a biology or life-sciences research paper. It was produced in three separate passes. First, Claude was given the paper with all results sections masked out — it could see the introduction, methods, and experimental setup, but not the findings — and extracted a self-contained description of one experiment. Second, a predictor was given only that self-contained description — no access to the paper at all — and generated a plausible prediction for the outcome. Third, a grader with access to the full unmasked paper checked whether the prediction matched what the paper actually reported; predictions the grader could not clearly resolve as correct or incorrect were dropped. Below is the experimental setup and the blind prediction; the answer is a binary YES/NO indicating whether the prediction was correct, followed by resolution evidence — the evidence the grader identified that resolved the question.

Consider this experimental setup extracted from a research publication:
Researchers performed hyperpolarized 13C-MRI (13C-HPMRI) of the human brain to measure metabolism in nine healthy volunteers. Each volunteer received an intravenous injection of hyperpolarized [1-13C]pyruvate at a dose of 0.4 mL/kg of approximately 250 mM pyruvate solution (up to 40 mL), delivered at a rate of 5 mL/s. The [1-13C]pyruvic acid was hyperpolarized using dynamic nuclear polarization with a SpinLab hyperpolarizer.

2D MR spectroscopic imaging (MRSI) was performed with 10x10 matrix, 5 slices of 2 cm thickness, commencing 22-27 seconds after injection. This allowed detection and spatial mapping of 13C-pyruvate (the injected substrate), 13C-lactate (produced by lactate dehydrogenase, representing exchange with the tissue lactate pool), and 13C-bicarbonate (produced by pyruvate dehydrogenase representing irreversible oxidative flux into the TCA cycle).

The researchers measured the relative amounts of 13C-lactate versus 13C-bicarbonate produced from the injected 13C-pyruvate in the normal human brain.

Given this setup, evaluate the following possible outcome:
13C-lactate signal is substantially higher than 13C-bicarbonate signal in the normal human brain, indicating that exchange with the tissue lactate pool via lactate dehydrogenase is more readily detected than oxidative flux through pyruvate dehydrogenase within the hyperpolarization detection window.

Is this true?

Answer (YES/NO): YES